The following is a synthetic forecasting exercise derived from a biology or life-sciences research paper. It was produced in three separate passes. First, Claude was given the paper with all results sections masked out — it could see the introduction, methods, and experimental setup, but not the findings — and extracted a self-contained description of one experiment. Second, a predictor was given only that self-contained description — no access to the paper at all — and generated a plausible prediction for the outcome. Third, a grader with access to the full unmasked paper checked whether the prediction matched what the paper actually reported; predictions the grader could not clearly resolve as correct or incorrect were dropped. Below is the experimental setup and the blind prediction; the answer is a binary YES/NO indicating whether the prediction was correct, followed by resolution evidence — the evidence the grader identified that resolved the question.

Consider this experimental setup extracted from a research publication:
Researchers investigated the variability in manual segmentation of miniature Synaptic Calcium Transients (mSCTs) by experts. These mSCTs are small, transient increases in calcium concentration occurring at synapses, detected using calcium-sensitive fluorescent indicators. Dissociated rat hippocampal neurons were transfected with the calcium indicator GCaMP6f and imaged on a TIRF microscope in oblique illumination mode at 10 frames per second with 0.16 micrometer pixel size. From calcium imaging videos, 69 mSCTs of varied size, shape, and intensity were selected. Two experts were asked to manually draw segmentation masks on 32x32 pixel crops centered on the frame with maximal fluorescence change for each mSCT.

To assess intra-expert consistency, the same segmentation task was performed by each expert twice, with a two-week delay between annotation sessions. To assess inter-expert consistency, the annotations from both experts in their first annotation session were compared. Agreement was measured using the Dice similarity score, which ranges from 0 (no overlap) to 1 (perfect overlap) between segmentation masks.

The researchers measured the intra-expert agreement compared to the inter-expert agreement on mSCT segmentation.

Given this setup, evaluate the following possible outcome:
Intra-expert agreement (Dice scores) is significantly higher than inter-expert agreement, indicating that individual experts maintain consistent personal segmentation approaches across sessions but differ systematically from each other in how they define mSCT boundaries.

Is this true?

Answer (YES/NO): YES